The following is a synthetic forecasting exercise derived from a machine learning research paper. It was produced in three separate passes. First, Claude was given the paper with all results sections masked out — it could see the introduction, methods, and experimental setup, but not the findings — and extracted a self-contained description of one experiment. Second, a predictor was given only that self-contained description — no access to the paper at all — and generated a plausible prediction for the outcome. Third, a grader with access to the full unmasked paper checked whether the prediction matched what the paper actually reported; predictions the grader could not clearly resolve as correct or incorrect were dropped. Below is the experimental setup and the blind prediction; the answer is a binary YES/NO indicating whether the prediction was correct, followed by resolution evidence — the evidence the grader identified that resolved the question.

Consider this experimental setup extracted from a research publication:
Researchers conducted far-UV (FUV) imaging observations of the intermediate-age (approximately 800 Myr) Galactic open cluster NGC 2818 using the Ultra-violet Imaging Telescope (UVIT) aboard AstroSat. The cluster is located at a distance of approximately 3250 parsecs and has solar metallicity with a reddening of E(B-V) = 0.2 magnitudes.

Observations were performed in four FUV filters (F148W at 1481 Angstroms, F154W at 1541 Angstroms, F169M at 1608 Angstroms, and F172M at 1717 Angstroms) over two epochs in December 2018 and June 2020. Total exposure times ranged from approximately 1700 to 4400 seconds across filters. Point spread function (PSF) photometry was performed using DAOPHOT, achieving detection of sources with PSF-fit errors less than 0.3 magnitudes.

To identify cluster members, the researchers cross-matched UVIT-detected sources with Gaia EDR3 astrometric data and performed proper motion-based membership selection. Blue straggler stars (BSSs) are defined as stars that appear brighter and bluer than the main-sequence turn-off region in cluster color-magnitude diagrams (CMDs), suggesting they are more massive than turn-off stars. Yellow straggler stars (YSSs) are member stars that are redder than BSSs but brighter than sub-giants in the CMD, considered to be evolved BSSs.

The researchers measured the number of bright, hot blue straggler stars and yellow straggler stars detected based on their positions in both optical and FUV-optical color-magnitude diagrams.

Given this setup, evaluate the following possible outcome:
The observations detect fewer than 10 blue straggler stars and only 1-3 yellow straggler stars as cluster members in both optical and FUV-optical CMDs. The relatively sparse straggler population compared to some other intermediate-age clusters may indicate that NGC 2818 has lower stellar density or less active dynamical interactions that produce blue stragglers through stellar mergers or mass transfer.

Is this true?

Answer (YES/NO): YES